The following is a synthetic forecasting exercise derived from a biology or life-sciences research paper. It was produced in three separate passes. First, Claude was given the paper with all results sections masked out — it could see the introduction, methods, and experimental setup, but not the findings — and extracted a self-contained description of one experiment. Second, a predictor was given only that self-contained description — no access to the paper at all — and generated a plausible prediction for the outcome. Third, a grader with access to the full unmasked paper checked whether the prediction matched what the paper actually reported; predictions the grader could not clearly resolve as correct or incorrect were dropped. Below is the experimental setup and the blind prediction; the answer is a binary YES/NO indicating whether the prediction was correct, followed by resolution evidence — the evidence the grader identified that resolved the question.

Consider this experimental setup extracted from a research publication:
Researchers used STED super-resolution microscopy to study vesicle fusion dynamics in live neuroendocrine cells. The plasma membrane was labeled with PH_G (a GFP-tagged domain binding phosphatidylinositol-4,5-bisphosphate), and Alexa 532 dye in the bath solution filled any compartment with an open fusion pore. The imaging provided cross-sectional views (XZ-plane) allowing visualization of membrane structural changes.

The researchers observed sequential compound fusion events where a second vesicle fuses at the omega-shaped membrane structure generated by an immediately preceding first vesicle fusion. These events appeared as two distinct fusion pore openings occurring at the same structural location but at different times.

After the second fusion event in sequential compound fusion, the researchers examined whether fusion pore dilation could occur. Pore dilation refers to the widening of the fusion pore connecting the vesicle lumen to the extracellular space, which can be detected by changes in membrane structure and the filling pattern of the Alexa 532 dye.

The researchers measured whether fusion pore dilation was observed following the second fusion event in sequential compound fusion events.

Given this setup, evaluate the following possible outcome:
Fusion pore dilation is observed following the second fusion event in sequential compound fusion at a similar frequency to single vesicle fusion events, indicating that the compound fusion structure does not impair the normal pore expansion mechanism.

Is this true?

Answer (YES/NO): NO